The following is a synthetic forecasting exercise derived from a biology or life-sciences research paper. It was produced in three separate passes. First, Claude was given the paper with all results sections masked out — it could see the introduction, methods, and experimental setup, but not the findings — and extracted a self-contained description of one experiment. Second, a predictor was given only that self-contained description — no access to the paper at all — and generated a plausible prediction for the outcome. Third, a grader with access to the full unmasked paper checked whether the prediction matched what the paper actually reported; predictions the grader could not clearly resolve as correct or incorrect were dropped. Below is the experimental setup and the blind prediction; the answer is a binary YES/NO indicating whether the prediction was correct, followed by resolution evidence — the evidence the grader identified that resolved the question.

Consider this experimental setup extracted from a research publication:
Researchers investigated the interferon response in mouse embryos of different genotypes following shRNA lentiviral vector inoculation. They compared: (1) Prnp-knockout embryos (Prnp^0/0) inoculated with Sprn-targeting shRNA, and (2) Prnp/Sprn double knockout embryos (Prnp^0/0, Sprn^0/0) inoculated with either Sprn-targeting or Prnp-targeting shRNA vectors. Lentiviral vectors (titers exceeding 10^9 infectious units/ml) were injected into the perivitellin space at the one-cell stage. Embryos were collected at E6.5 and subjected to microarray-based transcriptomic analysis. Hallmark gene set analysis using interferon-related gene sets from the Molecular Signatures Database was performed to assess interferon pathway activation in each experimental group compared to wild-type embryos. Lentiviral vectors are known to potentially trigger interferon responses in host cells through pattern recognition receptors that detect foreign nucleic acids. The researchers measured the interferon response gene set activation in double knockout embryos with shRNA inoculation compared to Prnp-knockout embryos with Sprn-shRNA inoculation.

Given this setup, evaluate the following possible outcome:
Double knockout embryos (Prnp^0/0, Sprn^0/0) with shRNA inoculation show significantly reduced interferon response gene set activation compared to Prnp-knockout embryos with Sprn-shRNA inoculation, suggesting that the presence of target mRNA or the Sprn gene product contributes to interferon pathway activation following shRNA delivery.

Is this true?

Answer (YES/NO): YES